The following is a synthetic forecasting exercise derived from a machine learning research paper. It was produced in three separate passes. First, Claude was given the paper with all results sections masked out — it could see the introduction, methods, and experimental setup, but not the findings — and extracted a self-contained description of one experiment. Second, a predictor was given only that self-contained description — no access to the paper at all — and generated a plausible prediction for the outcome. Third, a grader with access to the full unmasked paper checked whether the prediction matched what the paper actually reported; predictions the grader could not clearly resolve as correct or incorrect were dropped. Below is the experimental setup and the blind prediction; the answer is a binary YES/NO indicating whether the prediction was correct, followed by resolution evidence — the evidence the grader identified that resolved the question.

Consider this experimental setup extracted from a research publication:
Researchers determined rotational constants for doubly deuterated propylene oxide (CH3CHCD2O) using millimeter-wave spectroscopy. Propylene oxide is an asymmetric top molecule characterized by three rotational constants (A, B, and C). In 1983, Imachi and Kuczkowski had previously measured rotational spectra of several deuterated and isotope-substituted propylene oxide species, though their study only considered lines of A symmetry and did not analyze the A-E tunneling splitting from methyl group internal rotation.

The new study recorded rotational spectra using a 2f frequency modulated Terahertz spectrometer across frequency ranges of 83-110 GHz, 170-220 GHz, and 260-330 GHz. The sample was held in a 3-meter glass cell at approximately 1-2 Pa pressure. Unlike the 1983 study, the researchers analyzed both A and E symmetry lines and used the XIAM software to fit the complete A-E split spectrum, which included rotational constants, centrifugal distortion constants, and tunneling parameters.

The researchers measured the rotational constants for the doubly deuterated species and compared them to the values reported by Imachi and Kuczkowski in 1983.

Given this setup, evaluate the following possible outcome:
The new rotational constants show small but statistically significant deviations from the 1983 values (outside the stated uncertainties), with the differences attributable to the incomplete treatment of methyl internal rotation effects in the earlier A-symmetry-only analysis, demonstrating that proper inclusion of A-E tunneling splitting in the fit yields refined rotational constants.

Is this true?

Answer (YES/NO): NO